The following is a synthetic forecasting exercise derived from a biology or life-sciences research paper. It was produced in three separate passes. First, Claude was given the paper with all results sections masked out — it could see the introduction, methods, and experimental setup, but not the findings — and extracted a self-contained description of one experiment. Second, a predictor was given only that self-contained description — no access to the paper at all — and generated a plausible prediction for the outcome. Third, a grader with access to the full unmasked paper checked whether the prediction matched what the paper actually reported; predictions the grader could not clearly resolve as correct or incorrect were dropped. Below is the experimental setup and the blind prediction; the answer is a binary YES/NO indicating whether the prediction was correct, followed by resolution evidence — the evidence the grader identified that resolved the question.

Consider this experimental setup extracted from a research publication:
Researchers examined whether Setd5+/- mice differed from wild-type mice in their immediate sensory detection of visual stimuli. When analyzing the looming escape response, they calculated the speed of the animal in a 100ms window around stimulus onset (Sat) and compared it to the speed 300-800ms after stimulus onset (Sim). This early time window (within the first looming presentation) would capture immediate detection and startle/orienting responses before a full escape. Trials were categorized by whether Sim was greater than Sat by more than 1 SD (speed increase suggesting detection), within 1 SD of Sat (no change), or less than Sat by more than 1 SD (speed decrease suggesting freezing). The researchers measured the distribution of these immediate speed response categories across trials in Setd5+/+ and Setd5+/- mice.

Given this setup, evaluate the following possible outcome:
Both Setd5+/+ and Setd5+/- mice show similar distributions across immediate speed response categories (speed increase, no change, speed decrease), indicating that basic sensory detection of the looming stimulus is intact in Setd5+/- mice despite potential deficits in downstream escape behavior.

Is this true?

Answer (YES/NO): NO